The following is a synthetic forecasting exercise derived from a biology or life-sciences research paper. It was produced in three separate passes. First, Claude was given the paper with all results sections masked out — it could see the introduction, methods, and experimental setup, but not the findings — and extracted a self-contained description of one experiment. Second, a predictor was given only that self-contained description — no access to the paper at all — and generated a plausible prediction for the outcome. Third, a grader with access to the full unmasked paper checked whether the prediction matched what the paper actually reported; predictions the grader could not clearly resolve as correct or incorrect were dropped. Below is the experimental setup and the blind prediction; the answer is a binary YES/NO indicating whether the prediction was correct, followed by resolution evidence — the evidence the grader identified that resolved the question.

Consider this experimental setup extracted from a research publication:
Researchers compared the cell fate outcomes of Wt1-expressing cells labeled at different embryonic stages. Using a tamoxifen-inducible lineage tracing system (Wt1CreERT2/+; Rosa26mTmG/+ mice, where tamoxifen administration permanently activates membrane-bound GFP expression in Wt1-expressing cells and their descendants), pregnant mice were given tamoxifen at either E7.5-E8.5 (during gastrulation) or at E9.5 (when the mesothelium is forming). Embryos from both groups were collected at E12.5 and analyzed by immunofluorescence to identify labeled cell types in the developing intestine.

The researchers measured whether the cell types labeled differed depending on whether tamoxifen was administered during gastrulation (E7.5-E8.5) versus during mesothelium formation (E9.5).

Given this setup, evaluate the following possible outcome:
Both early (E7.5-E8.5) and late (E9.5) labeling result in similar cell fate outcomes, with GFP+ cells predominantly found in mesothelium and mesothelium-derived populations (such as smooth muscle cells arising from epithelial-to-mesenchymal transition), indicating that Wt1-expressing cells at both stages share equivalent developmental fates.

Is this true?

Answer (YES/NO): NO